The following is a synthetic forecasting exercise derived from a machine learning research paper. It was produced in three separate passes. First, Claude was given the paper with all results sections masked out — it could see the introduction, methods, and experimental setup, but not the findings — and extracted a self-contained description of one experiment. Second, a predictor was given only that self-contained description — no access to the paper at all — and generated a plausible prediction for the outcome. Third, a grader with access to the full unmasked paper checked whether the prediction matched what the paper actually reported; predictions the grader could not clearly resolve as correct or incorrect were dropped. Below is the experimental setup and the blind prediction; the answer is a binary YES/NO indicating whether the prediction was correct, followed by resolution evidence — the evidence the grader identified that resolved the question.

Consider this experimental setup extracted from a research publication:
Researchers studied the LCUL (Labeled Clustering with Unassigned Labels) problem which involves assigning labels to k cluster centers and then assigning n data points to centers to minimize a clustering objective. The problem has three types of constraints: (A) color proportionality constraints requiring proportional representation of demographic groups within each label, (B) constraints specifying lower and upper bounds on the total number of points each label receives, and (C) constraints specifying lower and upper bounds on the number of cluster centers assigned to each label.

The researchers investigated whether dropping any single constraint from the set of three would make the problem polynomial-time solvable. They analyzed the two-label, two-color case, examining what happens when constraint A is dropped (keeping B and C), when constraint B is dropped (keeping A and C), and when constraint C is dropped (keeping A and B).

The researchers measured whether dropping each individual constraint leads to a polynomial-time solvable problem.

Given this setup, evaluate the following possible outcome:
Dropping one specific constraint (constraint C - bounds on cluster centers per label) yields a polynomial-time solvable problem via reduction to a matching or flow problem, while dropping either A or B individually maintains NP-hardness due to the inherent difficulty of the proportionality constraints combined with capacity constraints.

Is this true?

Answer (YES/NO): NO